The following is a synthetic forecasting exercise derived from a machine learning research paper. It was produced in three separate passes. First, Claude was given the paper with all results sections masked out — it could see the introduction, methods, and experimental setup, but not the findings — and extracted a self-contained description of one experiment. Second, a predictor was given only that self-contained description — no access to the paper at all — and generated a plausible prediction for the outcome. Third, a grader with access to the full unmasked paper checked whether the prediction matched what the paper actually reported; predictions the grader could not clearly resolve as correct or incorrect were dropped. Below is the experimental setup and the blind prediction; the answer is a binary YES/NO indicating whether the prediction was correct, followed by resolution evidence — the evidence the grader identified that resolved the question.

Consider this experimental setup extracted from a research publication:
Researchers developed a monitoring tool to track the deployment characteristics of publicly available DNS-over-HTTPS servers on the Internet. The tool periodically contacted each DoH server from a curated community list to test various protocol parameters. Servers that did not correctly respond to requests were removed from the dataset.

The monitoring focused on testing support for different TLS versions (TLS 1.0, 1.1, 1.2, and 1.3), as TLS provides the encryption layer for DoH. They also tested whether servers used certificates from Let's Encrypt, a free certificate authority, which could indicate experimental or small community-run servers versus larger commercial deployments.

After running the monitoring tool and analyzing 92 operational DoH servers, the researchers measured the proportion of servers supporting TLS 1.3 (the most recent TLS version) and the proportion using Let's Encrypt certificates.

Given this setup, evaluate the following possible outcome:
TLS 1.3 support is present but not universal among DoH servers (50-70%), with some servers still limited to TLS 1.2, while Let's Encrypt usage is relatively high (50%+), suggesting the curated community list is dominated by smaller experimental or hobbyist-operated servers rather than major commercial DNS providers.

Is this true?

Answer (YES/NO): NO